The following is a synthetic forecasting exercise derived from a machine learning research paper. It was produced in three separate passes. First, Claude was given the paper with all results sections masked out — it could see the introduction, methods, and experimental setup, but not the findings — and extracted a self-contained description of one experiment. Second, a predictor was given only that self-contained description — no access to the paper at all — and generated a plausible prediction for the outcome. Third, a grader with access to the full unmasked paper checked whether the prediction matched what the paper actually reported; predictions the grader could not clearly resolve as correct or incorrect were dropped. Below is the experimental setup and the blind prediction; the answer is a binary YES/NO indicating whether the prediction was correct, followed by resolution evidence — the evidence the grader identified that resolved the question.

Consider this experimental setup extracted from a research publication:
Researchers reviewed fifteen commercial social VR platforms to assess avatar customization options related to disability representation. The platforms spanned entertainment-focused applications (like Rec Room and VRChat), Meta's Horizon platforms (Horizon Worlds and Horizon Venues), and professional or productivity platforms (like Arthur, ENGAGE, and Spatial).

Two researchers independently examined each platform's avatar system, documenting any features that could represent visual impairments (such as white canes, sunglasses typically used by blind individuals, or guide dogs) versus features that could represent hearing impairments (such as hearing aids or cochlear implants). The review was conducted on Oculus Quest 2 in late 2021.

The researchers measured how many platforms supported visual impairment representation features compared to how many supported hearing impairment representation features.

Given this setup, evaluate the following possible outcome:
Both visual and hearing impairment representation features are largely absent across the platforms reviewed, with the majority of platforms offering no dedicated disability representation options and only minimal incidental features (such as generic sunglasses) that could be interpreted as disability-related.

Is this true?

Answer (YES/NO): NO